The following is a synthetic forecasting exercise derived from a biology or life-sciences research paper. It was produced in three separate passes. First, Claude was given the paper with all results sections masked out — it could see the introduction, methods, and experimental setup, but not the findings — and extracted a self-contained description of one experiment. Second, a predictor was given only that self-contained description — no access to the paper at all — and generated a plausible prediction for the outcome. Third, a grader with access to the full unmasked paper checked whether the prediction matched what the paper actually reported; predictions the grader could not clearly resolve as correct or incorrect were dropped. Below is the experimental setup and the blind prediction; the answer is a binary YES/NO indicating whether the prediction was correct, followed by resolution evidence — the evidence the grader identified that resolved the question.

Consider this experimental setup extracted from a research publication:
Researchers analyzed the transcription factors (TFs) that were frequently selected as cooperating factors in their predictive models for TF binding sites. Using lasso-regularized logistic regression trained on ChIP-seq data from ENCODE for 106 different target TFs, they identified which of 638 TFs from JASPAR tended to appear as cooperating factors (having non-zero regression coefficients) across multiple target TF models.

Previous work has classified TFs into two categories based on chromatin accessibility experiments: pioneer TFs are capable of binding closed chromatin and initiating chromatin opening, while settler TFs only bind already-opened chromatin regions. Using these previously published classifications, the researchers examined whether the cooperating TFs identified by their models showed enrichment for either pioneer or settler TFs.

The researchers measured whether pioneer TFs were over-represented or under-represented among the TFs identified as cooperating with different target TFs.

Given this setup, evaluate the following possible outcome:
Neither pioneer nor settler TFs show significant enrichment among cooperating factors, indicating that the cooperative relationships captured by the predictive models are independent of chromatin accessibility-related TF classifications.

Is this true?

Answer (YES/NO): NO